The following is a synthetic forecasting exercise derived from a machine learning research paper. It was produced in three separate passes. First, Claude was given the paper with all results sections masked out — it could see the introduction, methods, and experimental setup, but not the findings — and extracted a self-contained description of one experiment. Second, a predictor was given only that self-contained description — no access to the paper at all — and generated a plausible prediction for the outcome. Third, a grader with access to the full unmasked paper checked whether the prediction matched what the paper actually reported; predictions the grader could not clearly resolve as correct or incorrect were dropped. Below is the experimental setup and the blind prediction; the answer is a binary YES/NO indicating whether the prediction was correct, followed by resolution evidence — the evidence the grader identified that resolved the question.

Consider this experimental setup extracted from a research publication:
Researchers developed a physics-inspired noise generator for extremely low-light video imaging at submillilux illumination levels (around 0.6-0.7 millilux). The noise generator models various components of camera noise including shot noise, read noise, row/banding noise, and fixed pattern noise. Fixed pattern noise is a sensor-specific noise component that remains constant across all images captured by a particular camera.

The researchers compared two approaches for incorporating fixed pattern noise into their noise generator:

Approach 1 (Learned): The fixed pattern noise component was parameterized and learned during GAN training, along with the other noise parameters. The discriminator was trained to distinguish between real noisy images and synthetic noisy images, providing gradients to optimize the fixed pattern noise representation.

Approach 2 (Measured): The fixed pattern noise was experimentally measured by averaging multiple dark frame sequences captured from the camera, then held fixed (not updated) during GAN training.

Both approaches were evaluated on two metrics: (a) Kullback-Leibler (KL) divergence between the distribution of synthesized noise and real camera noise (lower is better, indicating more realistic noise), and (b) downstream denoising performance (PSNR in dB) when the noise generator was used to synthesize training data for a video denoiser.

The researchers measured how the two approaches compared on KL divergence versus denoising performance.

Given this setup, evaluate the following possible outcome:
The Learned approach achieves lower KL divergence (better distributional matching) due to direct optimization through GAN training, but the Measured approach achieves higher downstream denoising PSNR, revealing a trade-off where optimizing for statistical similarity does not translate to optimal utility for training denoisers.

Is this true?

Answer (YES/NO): YES